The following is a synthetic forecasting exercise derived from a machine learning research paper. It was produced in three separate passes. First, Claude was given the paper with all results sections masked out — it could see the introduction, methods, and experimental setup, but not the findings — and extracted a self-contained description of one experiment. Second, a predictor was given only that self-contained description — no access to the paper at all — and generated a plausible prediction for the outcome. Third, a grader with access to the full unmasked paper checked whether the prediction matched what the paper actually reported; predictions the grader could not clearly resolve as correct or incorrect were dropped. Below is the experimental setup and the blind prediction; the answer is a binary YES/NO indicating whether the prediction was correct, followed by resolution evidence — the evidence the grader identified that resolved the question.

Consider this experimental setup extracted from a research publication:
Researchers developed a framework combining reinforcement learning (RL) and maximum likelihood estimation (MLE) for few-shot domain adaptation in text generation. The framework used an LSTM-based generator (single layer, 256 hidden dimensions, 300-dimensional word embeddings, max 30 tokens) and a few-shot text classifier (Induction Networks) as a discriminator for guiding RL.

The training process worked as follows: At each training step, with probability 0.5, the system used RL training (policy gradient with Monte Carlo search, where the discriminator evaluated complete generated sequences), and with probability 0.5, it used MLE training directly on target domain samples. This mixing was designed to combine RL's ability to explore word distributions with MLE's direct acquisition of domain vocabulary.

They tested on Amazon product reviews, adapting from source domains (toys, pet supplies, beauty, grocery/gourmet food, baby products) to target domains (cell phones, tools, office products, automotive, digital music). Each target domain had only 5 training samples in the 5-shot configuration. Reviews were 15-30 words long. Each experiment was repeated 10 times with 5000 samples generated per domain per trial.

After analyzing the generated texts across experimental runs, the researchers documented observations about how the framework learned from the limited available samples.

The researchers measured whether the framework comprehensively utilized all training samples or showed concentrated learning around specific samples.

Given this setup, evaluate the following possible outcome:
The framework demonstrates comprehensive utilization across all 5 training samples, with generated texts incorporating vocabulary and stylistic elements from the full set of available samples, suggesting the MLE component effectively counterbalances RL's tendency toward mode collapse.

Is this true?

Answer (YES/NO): NO